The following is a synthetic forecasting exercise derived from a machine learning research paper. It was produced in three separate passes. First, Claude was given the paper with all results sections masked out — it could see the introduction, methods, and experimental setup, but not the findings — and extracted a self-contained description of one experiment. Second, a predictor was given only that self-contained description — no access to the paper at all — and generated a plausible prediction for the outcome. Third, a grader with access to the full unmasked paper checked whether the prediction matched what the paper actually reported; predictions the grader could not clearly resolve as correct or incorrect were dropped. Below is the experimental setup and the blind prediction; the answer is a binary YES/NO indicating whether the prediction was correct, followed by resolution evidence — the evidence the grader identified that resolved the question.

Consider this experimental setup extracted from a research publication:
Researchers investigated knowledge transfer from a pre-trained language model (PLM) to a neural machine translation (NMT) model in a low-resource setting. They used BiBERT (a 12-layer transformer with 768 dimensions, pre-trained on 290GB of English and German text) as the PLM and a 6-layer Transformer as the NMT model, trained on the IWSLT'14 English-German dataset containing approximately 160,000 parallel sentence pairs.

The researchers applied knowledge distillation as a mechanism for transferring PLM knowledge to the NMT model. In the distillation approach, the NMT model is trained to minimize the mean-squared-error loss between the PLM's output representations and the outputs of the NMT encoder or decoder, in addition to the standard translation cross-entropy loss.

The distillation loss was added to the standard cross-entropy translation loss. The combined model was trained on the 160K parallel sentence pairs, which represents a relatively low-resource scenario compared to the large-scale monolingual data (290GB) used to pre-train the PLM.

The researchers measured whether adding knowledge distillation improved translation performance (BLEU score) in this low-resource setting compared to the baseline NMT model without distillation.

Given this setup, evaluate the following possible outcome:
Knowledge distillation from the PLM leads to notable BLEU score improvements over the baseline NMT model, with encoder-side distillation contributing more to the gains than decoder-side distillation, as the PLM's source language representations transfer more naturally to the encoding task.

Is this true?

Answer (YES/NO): NO